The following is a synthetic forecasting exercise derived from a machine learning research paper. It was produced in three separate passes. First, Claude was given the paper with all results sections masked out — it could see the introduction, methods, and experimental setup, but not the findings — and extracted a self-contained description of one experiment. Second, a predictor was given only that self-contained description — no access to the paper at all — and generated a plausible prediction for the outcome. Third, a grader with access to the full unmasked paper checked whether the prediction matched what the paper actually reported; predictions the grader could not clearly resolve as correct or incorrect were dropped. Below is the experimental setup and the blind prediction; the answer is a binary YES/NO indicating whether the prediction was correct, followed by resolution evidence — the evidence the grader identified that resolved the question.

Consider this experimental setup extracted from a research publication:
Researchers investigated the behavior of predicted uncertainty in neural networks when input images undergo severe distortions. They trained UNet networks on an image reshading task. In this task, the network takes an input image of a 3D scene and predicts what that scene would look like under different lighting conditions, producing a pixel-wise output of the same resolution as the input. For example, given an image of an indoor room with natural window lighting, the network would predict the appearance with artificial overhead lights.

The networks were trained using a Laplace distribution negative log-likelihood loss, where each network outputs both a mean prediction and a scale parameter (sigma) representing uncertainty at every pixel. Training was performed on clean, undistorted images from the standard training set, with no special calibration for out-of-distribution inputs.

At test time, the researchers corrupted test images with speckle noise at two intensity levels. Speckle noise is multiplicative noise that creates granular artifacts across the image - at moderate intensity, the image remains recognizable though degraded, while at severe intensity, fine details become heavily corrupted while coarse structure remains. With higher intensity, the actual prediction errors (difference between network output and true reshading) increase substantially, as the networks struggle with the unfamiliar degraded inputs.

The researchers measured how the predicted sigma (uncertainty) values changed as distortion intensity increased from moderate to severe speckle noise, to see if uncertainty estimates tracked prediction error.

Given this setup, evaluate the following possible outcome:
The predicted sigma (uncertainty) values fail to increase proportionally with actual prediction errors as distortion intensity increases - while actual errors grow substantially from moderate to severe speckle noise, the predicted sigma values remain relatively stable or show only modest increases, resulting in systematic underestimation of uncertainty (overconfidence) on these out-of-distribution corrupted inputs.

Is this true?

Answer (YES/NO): YES